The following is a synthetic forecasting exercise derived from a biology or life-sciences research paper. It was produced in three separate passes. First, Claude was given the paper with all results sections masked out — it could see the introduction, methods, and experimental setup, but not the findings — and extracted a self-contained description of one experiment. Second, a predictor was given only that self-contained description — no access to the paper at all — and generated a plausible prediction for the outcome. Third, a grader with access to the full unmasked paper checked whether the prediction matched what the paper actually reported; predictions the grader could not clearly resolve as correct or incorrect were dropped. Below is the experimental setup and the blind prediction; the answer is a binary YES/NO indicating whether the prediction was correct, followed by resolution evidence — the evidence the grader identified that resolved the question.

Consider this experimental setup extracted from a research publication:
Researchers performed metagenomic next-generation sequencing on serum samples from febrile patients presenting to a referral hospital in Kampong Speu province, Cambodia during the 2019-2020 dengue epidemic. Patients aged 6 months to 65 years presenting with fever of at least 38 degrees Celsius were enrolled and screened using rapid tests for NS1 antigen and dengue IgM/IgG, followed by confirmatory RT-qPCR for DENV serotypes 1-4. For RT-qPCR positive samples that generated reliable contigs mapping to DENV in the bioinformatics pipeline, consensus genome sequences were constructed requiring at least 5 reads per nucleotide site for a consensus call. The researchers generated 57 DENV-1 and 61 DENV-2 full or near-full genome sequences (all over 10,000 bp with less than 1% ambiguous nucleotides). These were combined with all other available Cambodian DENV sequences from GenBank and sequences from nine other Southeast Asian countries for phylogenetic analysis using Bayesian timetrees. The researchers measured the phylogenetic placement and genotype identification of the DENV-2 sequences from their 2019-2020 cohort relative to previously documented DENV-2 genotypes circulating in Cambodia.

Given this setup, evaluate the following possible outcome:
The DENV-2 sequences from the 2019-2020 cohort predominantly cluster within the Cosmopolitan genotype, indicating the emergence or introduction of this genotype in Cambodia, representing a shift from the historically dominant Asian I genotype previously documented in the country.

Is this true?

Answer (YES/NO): YES